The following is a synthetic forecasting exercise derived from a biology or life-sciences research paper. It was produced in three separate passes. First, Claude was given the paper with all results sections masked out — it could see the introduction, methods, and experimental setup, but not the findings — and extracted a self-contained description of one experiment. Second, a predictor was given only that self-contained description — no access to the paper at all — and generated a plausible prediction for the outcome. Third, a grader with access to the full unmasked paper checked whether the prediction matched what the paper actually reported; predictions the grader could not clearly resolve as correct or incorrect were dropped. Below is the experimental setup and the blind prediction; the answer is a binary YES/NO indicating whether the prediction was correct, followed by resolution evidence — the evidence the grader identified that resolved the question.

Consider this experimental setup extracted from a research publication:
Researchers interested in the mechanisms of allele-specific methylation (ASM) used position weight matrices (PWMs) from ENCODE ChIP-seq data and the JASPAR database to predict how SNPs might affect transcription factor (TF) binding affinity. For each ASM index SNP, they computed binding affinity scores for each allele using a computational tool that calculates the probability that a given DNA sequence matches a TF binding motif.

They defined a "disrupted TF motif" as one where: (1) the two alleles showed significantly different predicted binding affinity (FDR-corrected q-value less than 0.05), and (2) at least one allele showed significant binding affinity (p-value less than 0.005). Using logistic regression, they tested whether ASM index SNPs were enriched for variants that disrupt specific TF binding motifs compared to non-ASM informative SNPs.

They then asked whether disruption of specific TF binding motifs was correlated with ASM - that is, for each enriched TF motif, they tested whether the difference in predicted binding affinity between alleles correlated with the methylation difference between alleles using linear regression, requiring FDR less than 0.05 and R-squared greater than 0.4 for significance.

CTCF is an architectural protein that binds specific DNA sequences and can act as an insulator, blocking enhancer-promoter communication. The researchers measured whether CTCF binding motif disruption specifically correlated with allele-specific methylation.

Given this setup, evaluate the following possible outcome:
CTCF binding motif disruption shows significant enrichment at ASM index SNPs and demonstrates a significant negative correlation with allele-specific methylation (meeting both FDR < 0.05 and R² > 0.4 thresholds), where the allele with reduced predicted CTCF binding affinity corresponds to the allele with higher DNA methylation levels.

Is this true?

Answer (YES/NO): NO